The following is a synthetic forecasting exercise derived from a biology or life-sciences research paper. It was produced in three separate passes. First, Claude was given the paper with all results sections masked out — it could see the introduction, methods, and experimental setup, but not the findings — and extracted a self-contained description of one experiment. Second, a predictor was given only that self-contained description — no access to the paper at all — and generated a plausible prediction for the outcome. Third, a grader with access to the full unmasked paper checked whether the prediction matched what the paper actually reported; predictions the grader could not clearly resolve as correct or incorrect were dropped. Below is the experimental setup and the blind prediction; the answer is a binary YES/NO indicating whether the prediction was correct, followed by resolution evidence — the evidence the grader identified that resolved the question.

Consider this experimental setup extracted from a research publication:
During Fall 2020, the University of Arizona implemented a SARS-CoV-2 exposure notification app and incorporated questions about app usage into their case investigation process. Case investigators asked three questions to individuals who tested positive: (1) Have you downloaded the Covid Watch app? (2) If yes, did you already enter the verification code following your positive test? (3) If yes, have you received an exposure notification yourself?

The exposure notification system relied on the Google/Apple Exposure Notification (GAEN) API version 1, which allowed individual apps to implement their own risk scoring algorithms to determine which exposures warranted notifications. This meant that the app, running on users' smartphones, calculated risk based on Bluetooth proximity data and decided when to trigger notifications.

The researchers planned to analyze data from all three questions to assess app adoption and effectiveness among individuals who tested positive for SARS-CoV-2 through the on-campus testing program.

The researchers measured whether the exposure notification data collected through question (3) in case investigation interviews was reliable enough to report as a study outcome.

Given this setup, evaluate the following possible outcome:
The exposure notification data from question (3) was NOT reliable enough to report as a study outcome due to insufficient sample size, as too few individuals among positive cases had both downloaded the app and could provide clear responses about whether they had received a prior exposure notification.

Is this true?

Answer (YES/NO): NO